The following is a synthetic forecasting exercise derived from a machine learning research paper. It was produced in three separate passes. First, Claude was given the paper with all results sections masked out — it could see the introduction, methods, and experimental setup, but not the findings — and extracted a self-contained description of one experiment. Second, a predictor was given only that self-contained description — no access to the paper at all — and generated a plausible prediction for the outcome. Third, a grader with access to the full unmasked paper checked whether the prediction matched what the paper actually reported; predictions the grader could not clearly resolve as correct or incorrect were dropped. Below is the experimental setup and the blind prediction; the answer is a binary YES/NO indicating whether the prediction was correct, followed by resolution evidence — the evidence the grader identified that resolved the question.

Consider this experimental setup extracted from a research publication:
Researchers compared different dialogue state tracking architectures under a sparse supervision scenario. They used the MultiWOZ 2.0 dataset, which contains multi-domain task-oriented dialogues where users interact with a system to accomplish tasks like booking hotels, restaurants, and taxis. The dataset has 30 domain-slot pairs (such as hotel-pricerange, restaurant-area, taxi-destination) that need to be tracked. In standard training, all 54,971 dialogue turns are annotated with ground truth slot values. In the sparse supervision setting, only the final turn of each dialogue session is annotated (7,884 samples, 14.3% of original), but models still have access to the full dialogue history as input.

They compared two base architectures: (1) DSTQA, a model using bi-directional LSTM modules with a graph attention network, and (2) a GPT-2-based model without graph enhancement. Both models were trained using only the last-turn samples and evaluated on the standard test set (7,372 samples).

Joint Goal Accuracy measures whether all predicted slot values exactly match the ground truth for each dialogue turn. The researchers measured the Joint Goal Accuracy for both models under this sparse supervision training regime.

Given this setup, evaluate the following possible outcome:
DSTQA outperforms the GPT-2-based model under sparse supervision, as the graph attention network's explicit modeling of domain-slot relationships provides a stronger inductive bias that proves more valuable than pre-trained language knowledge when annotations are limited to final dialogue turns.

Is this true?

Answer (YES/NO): NO